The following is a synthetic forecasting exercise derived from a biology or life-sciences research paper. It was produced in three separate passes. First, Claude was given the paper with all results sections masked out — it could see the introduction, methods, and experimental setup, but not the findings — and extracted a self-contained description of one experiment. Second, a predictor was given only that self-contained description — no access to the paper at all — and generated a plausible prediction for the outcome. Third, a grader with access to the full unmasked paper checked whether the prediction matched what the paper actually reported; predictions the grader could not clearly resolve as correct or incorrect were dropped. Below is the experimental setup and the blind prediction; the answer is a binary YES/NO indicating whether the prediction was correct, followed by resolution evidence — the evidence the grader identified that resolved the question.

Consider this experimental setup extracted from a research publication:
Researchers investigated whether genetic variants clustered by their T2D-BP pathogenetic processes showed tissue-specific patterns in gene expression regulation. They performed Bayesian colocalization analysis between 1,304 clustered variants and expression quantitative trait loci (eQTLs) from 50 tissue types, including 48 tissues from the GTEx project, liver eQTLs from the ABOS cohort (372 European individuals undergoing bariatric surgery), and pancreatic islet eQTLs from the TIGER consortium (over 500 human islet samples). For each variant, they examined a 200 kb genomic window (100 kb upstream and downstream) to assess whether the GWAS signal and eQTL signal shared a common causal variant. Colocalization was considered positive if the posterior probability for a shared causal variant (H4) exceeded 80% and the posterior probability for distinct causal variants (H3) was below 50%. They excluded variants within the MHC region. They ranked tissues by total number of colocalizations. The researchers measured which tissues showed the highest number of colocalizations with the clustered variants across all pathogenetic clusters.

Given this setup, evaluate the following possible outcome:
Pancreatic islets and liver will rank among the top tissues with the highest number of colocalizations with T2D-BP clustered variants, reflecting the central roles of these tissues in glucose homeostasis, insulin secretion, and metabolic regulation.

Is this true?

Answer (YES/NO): NO